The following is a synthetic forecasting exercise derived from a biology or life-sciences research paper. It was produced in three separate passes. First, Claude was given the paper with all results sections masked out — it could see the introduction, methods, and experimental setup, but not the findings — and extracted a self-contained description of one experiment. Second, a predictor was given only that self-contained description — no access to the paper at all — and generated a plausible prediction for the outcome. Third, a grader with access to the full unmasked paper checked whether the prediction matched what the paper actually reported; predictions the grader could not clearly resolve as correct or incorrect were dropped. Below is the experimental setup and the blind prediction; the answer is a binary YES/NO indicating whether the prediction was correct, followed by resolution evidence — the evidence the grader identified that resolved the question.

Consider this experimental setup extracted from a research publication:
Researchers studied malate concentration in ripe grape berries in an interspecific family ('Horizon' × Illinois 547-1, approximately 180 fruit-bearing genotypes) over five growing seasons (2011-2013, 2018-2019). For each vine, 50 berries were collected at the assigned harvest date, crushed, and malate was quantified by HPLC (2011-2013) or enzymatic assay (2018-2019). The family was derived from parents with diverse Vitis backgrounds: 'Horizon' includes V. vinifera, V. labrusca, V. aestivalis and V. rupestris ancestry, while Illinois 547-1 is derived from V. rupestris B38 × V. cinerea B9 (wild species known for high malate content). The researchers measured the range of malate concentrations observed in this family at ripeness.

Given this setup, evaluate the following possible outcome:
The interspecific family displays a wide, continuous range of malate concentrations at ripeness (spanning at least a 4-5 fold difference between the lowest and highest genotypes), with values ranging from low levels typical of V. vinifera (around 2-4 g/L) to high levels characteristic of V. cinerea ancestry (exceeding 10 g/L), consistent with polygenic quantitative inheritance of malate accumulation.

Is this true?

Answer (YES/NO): YES